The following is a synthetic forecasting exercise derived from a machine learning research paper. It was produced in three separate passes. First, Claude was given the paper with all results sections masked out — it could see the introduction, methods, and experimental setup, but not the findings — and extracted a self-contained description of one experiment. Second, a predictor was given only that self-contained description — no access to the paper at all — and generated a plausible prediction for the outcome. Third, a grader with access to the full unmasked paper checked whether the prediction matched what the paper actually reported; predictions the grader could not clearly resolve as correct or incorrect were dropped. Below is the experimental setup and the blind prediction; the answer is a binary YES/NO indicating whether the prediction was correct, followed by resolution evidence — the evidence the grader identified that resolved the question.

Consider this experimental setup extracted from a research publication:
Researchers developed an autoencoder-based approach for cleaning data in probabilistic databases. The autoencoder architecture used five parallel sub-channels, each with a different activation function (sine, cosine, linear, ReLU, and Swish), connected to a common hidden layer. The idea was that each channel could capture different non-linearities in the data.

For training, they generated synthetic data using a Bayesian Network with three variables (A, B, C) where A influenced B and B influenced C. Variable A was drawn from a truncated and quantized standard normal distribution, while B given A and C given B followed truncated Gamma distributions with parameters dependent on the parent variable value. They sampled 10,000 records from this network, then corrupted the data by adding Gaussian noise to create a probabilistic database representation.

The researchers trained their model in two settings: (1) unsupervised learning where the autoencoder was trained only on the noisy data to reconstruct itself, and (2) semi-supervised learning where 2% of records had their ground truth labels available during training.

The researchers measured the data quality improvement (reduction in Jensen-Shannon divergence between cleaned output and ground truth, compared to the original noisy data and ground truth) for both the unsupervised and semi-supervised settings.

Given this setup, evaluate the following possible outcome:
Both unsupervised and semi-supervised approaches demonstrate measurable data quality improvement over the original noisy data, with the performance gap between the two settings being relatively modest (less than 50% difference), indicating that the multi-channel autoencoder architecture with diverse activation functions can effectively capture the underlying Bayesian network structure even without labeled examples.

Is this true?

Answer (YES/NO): NO